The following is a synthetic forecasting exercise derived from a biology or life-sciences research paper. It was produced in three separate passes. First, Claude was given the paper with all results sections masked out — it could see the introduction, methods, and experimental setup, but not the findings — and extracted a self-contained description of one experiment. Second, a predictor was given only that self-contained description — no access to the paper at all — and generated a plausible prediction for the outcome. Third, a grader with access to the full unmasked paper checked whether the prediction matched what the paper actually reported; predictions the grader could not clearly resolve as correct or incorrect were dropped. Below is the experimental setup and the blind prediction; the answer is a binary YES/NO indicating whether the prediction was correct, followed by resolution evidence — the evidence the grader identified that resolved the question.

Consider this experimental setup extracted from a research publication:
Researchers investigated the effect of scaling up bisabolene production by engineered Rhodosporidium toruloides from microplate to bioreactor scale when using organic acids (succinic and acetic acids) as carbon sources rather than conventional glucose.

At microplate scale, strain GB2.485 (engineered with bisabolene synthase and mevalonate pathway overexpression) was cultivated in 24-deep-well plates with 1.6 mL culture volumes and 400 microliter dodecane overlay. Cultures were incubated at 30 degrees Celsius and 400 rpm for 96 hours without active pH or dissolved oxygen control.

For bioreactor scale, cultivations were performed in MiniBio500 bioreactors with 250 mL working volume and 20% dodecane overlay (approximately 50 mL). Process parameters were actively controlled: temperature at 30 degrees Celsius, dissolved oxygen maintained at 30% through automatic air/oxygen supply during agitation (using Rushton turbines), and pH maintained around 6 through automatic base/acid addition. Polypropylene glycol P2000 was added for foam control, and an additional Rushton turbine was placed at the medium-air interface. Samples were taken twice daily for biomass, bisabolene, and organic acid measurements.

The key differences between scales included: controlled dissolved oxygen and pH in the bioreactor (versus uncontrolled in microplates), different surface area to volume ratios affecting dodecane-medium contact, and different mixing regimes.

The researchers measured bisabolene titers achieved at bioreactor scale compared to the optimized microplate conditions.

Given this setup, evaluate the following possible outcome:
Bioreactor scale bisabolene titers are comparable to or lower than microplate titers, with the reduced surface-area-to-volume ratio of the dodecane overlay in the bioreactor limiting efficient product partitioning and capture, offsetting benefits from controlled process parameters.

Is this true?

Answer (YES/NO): NO